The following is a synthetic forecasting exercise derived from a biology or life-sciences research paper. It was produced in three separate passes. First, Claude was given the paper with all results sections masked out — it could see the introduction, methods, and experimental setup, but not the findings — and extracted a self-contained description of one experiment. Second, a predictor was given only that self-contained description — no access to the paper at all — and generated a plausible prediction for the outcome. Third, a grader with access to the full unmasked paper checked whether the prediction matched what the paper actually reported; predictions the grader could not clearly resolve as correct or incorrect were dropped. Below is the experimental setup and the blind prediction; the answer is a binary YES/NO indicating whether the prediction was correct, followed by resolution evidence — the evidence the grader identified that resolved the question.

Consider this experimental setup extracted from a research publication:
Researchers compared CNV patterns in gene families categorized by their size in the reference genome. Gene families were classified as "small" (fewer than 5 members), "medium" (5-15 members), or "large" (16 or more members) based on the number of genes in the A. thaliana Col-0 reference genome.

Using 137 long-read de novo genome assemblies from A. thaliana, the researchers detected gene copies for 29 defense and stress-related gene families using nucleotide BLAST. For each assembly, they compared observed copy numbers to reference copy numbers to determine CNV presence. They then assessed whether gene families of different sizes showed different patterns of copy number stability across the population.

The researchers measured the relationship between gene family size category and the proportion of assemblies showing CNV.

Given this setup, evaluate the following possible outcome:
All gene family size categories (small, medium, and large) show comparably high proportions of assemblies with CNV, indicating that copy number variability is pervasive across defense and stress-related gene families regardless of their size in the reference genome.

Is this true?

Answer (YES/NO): NO